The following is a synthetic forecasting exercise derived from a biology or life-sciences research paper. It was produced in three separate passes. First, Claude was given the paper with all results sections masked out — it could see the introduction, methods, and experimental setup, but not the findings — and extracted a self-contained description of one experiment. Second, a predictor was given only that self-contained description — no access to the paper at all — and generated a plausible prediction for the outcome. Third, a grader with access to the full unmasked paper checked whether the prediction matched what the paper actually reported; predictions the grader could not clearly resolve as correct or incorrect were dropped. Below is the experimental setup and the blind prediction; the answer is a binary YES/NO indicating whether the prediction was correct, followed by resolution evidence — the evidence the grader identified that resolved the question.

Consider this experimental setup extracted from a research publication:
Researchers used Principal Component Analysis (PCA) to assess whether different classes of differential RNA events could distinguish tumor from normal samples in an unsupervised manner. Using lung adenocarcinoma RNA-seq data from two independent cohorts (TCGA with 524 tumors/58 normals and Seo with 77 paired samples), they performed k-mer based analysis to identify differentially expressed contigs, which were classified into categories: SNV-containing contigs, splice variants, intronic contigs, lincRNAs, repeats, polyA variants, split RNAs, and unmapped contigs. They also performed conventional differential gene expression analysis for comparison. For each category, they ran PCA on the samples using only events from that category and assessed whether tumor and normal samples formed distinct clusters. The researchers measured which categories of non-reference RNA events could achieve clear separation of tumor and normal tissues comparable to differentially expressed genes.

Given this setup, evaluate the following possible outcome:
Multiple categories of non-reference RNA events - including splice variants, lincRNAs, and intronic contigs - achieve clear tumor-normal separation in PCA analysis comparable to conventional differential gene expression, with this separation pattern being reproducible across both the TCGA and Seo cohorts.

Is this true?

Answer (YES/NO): YES